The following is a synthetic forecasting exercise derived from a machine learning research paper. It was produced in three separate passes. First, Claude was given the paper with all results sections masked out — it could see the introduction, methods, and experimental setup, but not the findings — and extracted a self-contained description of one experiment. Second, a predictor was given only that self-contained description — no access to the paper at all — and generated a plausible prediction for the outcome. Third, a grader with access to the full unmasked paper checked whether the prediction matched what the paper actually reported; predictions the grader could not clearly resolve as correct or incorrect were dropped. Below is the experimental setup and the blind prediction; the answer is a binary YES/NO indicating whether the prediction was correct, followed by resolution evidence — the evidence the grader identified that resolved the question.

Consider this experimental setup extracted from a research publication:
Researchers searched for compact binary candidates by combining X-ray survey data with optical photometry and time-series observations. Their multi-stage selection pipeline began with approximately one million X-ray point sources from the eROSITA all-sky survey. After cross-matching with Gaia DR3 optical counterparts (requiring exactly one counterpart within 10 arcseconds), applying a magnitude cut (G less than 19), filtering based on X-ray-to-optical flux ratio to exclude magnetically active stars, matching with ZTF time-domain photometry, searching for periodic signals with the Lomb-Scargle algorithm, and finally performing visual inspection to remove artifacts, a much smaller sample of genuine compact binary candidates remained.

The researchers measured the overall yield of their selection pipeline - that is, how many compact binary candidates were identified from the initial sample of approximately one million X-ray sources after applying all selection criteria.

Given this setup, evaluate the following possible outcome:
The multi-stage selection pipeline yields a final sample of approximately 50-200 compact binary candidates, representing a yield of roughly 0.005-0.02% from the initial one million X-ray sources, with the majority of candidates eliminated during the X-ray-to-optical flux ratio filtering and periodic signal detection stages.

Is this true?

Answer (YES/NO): NO